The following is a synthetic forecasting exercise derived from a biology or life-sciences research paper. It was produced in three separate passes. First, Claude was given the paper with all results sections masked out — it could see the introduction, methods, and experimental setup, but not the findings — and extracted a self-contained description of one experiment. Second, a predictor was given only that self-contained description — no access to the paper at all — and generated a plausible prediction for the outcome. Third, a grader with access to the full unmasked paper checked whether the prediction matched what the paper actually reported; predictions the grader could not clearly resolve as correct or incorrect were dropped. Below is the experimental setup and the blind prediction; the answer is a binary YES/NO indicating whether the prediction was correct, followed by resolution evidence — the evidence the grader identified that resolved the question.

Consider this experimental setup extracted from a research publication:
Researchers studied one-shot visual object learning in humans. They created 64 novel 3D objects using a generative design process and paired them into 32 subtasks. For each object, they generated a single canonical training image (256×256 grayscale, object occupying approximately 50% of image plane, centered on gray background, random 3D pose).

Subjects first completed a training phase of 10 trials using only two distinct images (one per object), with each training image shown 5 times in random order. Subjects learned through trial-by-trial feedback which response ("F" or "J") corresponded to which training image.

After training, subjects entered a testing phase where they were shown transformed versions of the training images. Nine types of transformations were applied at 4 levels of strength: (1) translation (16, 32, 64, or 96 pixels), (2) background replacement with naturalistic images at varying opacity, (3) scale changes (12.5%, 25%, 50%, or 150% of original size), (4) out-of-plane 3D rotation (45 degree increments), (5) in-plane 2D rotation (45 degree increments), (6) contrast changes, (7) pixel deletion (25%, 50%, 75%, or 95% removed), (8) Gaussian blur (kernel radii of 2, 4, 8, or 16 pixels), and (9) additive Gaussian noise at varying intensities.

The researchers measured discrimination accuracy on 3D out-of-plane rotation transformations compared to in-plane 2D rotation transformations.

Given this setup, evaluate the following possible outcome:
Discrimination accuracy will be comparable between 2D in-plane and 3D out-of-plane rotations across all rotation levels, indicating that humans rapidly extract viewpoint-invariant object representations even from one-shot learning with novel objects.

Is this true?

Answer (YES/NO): NO